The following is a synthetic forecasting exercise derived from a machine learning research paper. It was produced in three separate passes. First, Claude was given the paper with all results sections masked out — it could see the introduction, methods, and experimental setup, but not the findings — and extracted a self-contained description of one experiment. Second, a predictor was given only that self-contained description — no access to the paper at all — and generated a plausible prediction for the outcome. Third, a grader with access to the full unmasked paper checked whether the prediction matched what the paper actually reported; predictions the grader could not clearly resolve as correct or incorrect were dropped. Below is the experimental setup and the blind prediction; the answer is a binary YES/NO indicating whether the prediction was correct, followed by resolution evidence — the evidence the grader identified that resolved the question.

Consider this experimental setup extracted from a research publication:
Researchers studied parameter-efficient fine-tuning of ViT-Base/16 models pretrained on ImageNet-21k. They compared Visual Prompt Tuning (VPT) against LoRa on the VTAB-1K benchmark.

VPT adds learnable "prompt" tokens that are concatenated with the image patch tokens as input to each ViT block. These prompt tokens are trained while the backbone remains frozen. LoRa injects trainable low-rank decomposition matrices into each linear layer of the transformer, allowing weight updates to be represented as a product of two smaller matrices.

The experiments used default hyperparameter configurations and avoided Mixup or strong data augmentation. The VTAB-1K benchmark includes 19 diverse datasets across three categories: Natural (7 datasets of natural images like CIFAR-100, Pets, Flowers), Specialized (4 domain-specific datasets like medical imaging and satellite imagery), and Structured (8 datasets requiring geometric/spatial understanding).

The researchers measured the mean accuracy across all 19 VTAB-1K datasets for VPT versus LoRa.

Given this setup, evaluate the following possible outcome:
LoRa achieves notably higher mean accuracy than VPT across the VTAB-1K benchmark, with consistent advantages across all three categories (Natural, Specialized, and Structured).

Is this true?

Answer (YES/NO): NO